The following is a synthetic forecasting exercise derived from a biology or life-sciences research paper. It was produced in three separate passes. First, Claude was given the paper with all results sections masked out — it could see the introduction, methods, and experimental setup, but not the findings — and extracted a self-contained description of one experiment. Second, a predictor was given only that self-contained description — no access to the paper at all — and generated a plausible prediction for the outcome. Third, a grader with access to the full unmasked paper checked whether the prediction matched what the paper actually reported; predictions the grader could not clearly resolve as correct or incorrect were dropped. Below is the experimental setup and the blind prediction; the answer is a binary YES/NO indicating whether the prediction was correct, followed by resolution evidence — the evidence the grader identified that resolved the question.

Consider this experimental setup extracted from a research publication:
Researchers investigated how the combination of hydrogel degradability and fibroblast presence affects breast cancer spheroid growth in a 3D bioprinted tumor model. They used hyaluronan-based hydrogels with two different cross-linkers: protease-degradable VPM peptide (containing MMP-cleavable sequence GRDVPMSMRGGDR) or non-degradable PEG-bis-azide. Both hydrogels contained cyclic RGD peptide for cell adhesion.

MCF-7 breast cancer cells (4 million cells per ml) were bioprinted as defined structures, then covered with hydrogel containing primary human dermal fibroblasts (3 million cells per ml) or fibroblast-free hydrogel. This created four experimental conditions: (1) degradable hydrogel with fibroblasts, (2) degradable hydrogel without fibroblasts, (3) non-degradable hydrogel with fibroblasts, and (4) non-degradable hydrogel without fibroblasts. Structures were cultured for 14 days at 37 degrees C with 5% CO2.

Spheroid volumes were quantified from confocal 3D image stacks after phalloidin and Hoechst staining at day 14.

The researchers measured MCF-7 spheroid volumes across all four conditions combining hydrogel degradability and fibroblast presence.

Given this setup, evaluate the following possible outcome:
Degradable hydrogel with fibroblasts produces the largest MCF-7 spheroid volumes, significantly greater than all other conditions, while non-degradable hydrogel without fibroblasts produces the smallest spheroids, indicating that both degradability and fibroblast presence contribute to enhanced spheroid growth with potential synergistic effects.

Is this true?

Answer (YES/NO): YES